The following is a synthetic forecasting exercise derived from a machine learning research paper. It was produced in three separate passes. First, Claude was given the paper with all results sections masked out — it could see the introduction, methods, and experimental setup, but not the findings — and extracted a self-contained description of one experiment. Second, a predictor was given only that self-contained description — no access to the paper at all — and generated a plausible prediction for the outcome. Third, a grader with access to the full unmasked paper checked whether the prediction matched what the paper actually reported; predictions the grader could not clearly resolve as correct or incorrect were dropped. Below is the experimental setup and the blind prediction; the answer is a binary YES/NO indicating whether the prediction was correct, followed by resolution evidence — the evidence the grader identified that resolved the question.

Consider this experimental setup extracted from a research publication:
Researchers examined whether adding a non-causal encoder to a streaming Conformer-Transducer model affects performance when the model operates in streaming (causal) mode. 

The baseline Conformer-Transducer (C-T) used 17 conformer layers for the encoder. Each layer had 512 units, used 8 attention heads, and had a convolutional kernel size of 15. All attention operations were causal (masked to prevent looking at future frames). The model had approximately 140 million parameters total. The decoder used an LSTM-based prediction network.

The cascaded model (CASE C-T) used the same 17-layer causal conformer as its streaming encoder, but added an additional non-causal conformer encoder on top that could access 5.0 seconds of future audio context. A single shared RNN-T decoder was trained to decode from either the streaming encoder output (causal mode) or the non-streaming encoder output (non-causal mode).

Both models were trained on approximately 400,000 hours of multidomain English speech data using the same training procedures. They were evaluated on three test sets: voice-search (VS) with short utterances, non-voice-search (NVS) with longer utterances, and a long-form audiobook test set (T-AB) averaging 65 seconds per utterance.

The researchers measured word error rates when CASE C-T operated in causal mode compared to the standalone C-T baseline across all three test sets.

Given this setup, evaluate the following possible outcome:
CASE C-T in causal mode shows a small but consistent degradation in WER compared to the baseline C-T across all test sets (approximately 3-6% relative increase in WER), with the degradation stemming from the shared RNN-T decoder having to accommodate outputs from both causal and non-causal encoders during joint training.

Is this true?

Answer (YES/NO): NO